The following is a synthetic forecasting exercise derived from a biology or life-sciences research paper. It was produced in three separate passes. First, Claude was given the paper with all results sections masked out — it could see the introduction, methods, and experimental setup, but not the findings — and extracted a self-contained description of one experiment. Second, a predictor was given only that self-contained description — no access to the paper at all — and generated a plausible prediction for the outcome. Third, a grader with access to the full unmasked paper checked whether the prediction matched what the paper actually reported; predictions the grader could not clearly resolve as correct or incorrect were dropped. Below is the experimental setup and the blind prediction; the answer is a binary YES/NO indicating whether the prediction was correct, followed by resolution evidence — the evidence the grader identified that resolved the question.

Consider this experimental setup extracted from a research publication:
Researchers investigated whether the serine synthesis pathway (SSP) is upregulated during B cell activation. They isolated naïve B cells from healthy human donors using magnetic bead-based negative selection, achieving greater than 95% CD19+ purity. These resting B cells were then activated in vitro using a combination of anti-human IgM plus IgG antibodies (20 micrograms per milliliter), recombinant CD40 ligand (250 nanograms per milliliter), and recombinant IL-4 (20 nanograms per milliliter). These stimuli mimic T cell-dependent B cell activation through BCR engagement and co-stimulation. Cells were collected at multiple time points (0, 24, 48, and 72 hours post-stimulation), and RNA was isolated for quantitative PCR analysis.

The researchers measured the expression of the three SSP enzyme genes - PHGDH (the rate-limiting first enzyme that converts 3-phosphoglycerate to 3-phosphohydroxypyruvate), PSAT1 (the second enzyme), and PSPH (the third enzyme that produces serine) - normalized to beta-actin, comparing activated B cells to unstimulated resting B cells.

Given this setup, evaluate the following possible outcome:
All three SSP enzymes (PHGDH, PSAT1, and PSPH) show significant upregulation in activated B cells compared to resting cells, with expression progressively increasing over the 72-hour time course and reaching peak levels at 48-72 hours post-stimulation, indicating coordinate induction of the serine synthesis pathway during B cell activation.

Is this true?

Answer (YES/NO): NO